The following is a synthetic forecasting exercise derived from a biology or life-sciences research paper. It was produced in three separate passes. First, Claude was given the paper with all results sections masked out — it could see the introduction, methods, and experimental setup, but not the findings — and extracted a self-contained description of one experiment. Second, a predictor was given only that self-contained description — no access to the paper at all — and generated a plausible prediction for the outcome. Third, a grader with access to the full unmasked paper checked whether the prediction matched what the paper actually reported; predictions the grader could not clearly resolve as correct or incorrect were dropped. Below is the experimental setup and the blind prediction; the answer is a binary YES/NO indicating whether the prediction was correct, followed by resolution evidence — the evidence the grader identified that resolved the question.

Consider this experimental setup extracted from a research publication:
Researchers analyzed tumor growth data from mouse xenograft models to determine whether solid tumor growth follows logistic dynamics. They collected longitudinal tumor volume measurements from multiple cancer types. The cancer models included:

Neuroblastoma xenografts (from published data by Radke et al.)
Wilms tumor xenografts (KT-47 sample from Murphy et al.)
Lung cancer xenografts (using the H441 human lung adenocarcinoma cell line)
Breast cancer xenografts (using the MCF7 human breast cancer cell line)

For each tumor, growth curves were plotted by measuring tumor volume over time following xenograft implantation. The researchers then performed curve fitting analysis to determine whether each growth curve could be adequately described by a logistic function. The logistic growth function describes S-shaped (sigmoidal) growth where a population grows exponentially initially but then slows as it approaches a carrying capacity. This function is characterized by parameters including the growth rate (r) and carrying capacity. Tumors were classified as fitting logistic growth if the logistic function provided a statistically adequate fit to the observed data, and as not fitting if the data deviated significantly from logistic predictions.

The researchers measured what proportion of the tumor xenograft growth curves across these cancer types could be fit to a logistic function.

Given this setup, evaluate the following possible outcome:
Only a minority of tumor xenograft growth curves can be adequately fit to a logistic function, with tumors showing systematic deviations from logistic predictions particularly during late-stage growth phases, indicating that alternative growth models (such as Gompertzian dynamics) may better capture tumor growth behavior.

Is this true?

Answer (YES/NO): NO